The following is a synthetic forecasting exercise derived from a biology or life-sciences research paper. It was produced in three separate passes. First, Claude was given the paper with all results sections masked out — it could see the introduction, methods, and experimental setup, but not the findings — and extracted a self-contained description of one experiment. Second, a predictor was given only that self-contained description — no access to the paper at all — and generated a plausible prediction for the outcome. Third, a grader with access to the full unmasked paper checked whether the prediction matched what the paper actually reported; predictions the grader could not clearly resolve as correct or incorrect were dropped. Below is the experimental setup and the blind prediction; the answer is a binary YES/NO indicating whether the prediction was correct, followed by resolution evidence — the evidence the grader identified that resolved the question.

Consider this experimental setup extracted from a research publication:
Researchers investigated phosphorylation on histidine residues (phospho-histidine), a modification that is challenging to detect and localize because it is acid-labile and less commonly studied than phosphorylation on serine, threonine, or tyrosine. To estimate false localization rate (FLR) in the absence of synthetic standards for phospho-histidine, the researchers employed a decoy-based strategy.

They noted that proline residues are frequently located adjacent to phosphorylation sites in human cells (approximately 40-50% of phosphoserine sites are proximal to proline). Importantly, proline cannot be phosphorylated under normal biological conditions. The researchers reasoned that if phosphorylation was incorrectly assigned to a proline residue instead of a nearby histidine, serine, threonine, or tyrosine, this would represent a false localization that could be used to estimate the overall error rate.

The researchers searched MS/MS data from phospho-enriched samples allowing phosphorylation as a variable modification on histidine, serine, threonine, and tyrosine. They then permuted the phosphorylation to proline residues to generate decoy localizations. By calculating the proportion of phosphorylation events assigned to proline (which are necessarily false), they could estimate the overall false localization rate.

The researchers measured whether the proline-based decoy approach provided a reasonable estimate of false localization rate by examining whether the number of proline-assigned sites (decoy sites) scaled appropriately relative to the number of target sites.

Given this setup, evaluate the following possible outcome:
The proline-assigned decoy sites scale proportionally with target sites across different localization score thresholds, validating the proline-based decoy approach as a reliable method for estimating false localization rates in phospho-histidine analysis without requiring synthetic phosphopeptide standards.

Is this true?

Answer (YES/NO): YES